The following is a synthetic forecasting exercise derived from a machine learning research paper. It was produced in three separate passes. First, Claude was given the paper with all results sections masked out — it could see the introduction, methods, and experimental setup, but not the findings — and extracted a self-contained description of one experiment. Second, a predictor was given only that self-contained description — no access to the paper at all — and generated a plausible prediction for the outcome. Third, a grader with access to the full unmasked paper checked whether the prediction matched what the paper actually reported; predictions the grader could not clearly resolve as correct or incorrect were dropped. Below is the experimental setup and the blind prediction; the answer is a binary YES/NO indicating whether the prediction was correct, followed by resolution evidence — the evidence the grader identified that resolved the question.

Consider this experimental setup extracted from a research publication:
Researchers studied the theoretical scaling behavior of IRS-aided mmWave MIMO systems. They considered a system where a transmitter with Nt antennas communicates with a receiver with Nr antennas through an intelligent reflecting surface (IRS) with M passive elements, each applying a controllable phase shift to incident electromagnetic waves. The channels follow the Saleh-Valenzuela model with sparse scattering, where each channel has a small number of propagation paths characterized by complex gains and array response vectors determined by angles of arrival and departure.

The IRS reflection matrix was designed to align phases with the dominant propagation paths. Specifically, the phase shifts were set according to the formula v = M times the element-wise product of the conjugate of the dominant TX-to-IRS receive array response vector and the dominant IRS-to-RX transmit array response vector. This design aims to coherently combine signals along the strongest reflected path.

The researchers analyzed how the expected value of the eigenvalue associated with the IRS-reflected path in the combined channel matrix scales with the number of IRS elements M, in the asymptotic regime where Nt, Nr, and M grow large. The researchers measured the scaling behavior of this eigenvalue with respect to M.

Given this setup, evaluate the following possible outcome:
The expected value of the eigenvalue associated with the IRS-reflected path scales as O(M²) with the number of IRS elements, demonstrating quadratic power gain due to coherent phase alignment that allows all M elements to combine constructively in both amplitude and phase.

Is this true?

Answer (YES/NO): YES